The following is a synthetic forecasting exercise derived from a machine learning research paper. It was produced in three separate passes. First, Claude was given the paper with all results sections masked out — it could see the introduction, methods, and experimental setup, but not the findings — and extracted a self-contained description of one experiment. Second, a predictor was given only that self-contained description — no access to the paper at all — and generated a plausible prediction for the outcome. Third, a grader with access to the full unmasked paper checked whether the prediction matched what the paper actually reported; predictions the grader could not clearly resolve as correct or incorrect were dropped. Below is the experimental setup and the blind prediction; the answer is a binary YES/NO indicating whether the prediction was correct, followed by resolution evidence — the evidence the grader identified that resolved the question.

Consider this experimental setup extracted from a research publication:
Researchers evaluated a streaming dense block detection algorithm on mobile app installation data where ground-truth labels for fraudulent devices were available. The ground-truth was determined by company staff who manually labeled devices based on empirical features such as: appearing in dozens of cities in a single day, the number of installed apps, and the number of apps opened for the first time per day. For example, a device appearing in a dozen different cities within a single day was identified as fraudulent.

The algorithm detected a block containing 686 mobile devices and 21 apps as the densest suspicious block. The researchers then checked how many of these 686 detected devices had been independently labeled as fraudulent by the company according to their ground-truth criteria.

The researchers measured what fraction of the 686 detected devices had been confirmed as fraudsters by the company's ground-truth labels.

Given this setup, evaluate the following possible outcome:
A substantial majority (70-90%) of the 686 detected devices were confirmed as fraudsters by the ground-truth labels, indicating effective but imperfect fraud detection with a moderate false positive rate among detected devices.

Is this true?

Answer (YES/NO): NO